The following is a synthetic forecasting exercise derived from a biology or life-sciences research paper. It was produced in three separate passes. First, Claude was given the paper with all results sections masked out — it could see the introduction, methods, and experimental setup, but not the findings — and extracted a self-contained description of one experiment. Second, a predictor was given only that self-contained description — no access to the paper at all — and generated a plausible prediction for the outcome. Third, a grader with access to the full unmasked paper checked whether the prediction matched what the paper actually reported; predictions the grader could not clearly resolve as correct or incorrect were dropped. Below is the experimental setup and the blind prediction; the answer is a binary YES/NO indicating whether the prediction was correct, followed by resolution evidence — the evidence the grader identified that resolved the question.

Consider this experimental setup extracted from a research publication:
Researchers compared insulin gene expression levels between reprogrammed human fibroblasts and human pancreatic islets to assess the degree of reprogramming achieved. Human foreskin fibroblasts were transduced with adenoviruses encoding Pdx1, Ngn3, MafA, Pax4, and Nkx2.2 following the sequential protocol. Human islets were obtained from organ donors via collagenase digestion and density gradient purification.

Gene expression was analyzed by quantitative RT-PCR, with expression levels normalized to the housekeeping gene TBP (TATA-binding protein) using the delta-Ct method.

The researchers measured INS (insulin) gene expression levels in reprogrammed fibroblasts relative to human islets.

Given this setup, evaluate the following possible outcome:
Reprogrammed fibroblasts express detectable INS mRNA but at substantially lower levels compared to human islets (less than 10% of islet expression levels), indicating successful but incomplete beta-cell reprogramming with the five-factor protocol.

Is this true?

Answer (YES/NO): YES